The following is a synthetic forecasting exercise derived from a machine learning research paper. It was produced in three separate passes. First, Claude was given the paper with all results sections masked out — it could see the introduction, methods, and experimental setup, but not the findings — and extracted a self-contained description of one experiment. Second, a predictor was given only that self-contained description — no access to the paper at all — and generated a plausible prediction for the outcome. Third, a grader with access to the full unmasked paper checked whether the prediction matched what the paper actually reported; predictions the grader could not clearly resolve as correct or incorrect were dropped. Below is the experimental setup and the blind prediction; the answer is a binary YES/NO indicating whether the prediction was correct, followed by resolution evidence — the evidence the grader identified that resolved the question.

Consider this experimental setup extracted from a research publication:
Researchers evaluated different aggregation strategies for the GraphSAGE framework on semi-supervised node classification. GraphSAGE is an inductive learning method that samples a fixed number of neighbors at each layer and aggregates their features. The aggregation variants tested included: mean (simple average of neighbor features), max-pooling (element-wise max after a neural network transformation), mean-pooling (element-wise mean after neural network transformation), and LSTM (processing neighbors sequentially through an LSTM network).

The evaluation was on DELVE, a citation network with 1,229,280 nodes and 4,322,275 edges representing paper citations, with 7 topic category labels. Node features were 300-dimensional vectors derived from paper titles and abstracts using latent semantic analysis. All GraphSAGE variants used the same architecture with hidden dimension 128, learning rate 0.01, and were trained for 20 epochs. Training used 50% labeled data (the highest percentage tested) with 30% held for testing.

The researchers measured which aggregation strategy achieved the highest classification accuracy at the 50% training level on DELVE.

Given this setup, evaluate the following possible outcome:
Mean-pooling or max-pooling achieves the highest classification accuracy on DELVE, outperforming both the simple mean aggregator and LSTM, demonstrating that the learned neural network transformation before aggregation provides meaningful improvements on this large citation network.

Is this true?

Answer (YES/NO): YES